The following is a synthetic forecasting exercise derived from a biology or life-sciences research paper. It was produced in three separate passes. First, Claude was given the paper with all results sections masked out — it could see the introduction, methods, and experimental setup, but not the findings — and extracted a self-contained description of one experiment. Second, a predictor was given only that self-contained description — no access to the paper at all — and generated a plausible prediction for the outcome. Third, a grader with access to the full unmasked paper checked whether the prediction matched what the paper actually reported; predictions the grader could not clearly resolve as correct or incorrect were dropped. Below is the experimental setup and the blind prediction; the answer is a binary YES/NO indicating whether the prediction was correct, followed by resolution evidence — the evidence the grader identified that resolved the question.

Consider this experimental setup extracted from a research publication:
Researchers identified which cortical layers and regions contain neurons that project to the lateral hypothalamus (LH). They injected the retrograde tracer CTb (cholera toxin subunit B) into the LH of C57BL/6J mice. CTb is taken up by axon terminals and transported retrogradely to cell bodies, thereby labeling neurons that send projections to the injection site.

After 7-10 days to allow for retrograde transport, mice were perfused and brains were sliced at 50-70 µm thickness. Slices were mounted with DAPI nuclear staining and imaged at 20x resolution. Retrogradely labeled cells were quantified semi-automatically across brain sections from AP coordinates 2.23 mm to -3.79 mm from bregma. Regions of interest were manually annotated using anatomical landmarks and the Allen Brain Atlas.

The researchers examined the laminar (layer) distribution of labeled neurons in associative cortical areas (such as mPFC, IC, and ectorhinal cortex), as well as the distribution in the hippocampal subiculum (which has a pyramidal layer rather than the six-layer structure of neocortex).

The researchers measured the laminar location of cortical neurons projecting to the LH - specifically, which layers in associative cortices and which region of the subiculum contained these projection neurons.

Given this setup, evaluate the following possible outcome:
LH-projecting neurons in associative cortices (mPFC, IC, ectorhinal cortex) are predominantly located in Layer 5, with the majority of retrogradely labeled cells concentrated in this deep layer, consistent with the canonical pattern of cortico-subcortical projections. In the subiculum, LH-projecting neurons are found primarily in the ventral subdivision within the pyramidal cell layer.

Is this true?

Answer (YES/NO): NO